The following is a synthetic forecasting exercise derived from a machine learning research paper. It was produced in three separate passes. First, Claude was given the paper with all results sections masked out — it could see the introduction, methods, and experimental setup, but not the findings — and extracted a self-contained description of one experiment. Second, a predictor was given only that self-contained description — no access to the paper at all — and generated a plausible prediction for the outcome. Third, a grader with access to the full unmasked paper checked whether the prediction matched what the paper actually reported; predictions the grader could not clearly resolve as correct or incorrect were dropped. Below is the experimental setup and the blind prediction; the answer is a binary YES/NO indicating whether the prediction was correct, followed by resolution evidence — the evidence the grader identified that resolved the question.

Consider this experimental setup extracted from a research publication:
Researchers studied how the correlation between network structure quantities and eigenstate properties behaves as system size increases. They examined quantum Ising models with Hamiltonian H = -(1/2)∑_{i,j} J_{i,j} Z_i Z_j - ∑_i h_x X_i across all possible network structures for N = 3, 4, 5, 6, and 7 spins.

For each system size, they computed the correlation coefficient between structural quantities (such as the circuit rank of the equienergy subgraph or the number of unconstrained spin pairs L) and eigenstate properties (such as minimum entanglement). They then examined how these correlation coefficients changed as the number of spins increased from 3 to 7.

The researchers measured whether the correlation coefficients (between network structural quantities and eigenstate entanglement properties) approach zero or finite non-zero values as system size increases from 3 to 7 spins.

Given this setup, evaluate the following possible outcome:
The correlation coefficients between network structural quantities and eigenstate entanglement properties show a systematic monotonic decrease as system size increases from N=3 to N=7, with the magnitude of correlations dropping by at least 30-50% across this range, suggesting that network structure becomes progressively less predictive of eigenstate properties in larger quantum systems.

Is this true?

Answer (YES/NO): NO